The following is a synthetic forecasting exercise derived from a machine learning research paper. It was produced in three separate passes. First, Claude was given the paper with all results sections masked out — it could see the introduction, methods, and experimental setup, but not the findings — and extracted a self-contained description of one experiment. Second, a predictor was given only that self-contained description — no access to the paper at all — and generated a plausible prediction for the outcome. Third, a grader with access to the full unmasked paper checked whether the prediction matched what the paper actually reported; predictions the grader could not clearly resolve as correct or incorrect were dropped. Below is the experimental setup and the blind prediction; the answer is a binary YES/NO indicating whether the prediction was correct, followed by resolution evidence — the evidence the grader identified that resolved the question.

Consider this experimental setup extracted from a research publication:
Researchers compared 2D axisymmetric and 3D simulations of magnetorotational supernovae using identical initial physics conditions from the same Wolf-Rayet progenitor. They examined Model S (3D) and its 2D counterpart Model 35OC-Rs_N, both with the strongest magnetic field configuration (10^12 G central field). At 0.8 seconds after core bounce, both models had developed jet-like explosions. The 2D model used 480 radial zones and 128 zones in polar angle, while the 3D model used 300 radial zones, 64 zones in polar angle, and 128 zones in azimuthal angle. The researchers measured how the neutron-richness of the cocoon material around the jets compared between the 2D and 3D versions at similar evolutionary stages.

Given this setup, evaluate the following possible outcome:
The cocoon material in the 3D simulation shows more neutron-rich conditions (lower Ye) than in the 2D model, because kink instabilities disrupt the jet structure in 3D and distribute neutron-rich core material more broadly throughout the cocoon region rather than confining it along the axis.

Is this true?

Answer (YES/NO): NO